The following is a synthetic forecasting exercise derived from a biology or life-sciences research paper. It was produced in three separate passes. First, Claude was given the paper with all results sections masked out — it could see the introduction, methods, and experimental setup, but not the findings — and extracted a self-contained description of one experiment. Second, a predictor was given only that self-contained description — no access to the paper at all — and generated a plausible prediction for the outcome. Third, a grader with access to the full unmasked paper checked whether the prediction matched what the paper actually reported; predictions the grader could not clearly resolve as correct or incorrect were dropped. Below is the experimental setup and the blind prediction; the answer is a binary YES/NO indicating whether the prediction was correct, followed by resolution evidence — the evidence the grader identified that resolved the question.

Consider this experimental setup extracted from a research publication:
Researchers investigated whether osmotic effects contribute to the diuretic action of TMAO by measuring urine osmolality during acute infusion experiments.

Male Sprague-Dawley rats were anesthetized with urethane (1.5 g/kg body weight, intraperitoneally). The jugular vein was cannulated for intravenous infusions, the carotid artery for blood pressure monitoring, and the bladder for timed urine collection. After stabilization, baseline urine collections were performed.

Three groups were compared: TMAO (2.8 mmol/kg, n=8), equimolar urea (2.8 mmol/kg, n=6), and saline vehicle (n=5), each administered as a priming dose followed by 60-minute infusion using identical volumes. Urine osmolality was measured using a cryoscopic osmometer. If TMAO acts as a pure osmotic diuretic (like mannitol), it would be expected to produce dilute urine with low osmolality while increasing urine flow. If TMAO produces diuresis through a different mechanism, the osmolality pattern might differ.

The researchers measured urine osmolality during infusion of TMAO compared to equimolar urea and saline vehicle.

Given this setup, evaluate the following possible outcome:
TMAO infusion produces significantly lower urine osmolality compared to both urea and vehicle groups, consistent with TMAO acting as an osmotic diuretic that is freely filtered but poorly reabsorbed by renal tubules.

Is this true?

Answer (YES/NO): YES